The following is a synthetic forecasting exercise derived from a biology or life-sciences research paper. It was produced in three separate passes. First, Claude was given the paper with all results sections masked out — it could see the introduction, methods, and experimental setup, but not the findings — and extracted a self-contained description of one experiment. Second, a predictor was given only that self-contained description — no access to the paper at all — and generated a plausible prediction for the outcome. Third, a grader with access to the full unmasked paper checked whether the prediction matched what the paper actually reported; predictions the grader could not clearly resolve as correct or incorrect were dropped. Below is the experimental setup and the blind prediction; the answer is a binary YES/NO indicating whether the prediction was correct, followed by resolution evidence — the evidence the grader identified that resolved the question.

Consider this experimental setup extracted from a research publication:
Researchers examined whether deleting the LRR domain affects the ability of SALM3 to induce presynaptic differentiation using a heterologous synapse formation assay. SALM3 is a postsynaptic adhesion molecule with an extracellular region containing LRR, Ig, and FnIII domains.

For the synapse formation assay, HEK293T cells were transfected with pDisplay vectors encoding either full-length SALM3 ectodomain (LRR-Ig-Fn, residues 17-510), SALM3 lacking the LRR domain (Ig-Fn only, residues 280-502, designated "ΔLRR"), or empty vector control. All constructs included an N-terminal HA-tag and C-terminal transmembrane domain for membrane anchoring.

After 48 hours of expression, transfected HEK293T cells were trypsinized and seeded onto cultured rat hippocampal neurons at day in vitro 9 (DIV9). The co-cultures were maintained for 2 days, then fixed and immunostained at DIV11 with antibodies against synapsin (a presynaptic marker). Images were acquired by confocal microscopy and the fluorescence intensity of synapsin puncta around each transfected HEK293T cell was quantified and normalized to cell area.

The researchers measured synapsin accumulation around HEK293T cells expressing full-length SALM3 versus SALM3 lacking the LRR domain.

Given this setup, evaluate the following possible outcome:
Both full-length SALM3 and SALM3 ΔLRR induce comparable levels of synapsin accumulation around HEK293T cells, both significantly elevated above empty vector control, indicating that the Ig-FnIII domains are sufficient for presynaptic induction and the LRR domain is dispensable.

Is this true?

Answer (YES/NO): NO